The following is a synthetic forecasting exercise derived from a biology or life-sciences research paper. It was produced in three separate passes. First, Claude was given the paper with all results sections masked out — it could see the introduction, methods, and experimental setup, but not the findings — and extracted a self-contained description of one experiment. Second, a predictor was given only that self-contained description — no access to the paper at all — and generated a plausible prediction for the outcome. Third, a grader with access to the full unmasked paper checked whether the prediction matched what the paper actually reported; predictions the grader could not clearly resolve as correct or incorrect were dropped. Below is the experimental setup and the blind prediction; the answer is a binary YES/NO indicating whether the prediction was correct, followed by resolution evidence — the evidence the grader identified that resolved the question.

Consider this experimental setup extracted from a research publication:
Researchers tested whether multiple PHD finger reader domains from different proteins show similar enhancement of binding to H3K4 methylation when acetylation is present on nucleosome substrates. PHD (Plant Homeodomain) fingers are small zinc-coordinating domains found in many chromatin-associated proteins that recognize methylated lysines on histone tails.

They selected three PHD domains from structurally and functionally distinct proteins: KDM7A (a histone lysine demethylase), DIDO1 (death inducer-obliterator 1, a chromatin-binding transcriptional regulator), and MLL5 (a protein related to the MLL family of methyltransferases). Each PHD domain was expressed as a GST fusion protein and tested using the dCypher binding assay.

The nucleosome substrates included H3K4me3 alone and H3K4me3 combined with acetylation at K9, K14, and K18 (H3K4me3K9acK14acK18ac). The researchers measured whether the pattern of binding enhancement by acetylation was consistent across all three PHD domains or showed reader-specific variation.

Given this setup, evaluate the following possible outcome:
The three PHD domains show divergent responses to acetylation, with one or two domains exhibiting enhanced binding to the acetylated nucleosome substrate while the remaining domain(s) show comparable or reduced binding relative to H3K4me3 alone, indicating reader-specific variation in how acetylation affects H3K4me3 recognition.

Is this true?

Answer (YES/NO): NO